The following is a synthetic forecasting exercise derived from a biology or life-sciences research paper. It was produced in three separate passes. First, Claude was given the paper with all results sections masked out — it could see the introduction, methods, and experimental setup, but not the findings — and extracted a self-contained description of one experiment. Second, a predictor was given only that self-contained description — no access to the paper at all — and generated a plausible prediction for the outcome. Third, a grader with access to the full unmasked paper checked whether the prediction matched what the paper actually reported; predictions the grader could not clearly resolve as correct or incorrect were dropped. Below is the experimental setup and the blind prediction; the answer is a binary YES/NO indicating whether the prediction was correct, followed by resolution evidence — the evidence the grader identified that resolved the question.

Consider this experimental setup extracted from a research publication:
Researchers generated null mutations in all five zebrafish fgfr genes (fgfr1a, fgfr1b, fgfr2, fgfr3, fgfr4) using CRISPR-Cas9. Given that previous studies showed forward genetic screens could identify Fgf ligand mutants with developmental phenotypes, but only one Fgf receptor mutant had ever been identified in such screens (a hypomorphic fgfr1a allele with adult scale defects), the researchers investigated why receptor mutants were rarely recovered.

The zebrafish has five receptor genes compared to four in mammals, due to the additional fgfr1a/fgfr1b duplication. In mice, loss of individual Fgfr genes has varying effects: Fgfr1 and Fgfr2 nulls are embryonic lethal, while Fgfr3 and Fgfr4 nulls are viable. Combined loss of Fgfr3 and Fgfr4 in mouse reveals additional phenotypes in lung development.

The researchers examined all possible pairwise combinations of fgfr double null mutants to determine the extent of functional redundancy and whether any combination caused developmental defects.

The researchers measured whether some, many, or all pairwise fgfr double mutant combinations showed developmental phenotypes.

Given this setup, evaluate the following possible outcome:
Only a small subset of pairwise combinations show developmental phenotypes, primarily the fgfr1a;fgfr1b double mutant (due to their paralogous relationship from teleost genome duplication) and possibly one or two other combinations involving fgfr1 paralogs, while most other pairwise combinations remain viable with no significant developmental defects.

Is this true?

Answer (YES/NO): YES